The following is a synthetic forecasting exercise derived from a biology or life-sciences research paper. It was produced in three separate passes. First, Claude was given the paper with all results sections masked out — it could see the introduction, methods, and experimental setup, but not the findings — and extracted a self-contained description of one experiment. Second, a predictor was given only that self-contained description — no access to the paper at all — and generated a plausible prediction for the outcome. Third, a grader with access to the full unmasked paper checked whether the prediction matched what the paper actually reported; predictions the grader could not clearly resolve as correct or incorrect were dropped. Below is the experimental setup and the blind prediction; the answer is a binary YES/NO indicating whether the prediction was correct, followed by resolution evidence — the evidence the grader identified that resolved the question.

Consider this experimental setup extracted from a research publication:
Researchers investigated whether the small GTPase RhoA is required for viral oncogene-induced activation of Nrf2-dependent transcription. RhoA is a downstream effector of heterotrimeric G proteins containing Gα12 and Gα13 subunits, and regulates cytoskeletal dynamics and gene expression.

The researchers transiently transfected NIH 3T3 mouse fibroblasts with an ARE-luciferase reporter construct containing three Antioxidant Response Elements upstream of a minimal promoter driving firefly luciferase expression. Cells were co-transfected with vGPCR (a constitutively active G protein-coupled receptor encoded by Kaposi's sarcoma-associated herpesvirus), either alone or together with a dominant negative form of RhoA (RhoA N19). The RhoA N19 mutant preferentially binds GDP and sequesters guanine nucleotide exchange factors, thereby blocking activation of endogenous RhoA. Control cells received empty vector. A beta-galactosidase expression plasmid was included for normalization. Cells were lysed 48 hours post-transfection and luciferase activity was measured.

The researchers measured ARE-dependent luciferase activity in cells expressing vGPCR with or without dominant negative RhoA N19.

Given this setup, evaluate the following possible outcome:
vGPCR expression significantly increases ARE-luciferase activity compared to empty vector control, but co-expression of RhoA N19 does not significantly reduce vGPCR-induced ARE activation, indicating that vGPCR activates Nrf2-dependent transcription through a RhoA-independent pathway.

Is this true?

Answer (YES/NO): NO